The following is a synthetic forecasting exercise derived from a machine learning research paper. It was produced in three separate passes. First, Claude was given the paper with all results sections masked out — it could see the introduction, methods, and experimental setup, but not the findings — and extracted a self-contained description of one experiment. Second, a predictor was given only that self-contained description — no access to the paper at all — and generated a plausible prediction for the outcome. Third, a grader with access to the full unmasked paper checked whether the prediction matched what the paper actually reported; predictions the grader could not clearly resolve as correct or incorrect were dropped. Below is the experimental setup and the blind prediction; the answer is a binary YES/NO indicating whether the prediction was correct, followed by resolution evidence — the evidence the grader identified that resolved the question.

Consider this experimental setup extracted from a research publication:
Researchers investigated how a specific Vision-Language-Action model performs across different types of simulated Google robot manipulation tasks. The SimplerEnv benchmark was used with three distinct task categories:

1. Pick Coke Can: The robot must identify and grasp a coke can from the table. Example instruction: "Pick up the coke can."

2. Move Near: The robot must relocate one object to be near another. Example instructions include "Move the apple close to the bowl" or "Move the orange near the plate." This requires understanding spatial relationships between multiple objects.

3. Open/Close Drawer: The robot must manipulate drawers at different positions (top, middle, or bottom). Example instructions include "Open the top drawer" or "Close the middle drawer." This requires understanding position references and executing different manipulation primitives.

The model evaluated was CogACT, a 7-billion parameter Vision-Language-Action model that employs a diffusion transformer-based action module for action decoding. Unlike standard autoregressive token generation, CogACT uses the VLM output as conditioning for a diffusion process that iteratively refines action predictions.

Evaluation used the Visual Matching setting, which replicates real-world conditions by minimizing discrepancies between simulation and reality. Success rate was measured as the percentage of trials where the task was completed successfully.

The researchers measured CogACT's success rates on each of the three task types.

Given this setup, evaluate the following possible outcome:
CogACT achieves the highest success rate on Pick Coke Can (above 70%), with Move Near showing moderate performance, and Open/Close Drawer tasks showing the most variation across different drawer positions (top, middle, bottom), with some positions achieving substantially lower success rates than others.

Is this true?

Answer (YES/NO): NO